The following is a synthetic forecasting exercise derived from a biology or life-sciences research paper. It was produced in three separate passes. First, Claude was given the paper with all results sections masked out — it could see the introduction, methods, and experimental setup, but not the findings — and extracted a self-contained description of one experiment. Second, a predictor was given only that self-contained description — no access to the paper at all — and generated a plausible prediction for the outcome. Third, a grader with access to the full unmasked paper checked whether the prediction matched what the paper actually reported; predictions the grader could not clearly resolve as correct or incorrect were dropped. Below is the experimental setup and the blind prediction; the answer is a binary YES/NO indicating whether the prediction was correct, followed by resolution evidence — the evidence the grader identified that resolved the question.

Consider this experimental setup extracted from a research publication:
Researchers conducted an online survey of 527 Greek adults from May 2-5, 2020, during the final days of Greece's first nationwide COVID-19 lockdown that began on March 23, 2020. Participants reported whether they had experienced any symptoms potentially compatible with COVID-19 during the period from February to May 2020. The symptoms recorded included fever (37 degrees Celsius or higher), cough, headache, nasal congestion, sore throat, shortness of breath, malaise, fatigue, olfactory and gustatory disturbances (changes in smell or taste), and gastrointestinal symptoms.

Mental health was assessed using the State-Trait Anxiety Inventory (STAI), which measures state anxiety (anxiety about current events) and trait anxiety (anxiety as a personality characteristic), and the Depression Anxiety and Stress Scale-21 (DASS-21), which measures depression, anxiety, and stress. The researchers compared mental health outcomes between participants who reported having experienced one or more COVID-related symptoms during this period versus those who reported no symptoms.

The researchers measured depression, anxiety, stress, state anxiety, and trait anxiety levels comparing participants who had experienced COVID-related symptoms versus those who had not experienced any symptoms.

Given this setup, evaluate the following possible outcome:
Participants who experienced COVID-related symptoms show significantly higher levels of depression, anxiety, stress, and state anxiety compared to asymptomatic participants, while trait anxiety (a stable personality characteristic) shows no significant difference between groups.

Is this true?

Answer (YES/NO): NO